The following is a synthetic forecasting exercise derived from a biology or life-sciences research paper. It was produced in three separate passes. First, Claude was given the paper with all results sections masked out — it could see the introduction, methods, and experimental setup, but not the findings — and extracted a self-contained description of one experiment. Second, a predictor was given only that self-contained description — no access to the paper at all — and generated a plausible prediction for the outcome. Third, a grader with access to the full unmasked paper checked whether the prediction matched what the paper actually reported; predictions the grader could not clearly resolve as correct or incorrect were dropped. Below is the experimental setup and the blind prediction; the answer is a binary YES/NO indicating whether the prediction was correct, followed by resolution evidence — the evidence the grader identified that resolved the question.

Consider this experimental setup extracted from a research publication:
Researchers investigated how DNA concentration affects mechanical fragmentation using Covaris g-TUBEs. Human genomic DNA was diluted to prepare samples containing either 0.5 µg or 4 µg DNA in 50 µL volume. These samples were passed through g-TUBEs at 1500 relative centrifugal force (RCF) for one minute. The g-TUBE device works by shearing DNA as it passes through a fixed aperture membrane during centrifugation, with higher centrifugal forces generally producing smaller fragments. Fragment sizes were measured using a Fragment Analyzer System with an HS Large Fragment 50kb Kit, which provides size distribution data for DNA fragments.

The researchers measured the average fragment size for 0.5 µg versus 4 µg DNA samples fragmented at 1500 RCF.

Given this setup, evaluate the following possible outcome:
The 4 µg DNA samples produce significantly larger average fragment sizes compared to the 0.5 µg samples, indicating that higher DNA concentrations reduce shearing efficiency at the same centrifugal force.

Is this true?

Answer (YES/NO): YES